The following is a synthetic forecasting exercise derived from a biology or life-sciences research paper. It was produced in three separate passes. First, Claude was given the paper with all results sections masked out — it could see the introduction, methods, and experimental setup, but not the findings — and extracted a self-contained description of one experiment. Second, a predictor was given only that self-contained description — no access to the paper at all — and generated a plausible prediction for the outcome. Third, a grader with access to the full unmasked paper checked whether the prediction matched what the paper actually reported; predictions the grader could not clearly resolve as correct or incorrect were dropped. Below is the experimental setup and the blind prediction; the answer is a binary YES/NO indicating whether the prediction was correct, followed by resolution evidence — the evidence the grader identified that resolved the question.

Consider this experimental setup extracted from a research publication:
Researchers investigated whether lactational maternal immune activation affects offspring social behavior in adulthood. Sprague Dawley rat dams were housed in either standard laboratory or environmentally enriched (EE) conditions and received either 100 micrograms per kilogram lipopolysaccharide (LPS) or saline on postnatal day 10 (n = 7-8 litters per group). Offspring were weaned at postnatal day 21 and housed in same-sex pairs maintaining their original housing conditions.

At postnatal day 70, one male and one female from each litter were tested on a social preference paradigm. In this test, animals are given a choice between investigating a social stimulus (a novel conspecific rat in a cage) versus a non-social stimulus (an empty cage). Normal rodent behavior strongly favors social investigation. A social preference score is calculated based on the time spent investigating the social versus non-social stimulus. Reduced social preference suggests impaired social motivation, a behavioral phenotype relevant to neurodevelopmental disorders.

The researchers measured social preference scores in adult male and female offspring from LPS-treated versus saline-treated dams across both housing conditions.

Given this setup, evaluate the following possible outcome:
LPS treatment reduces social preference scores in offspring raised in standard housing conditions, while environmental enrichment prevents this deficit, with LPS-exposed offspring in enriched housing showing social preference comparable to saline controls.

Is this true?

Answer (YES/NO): YES